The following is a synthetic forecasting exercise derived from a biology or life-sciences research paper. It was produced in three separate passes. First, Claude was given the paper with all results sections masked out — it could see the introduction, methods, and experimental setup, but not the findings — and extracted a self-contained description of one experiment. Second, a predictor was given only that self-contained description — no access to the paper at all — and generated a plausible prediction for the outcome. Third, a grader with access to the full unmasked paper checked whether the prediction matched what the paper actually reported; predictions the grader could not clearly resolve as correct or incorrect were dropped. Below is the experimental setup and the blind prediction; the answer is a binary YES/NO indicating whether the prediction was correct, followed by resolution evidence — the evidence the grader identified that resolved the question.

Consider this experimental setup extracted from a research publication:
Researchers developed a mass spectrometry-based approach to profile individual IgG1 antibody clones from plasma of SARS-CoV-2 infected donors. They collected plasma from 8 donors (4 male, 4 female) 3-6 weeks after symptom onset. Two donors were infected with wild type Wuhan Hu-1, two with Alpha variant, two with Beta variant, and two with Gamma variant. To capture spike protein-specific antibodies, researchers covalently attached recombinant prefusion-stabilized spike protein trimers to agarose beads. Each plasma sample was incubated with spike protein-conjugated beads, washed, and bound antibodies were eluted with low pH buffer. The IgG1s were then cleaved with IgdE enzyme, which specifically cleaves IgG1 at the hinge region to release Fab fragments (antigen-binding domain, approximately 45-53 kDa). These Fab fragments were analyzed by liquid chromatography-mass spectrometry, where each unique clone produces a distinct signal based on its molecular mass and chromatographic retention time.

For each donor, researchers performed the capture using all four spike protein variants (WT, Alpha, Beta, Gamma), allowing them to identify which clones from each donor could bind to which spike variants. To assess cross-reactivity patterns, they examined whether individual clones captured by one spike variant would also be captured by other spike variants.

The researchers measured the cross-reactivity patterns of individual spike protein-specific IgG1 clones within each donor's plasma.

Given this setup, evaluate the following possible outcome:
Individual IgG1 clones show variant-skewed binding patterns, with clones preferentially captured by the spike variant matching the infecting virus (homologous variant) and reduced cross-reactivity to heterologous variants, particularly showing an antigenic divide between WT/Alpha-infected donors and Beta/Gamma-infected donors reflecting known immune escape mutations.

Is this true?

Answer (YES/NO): NO